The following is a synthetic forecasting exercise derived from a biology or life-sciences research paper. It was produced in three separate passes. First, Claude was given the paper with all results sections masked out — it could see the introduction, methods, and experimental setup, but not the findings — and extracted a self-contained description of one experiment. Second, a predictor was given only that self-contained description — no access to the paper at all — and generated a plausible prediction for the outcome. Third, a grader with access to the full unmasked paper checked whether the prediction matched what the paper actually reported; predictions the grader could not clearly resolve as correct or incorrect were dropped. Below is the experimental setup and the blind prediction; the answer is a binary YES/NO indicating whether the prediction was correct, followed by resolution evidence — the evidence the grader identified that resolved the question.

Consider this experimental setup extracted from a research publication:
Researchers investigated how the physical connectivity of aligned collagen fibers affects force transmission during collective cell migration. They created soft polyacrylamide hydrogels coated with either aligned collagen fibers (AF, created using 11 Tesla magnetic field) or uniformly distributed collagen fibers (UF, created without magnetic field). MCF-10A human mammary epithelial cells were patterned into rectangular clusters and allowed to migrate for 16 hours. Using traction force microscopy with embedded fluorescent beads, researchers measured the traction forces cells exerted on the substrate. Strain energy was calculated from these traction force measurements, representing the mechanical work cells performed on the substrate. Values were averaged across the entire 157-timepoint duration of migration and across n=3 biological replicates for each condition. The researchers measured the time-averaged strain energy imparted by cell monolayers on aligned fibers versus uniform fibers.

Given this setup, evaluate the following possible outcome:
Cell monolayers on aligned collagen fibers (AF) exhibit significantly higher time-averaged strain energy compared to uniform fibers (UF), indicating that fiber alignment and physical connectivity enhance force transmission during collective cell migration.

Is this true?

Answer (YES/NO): NO